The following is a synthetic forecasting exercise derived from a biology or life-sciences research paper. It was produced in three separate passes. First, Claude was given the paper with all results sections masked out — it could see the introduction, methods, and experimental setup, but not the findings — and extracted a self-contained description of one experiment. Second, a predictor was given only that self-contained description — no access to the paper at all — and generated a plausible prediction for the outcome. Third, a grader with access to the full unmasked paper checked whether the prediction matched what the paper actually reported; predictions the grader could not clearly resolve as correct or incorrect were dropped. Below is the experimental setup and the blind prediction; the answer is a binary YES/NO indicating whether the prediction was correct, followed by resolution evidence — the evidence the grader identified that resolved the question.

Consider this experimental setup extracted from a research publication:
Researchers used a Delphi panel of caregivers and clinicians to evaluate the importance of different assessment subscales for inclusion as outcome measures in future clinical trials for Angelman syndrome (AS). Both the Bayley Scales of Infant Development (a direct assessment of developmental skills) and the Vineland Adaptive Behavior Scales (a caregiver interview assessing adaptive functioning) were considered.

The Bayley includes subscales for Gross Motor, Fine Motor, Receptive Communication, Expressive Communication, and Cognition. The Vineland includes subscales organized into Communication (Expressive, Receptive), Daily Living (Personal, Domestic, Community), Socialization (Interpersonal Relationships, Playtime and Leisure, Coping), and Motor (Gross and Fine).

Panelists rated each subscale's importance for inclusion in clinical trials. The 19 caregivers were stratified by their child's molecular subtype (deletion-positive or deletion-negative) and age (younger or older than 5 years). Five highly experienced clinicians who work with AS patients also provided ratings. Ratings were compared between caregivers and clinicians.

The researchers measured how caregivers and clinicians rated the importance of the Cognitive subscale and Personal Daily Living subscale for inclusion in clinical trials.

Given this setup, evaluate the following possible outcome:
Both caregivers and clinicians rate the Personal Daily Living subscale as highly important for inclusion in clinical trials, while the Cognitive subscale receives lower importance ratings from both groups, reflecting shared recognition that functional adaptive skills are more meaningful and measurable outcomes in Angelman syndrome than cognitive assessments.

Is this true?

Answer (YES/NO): NO